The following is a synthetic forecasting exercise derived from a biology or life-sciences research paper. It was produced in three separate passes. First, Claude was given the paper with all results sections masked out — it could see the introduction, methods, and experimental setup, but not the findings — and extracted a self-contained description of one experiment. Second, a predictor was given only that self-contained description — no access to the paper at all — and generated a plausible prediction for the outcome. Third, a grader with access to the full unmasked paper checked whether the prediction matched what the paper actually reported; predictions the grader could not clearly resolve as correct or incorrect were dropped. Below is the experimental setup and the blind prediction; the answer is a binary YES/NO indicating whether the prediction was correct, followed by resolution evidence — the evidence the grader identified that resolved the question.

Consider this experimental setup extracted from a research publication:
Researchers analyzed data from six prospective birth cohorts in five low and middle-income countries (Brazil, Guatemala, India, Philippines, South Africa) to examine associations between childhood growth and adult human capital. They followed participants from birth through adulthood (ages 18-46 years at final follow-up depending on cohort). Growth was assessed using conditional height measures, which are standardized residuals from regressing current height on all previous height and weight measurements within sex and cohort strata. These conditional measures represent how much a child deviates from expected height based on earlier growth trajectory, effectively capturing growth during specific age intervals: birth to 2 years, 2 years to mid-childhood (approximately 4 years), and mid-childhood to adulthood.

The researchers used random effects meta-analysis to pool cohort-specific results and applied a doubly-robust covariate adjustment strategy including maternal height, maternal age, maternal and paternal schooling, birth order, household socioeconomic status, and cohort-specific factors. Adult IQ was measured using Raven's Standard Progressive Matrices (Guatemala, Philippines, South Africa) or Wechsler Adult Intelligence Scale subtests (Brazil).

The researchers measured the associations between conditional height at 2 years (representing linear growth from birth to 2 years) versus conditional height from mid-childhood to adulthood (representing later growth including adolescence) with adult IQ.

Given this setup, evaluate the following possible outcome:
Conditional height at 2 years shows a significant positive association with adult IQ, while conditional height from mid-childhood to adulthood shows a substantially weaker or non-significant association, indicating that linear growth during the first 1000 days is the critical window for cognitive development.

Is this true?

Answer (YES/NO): YES